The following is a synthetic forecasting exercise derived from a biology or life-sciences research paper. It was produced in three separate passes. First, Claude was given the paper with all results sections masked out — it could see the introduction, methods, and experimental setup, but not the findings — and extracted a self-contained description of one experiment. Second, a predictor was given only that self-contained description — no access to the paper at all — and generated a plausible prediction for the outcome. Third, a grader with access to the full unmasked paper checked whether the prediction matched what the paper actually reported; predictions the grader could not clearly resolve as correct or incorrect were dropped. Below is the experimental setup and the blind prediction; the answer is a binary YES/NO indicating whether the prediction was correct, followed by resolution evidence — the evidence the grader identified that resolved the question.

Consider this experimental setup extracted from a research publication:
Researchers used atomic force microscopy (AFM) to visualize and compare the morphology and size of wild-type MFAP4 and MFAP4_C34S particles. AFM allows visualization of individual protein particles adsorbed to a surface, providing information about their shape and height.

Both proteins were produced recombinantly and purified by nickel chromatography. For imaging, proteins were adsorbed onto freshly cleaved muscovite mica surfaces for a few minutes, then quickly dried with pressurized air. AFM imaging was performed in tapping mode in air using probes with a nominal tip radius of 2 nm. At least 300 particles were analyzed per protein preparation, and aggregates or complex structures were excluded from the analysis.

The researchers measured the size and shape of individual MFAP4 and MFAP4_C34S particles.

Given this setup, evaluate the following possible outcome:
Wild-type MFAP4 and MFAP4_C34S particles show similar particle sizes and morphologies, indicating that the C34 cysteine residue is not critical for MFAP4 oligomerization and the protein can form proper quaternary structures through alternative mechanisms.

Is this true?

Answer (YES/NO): YES